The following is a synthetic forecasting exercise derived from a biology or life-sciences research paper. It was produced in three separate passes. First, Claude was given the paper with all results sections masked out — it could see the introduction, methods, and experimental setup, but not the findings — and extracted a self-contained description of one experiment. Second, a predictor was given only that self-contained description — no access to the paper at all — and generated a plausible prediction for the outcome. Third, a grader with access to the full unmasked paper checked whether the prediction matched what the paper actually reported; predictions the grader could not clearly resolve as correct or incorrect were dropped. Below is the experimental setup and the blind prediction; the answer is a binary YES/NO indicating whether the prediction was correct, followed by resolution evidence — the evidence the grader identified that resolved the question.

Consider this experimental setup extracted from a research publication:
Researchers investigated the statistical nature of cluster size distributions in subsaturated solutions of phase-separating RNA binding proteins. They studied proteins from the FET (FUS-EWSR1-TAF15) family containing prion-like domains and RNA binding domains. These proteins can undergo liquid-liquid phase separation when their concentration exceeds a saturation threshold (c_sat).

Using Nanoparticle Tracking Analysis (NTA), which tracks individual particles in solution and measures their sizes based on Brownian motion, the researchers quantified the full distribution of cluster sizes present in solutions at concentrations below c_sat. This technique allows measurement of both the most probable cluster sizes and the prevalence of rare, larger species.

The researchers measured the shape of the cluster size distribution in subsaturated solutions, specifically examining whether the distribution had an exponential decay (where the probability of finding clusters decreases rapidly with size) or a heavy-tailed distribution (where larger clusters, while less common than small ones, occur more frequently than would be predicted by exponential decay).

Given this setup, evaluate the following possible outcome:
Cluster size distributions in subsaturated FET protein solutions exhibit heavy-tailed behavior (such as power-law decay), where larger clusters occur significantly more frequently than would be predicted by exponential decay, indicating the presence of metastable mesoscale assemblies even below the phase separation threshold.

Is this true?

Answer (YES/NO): YES